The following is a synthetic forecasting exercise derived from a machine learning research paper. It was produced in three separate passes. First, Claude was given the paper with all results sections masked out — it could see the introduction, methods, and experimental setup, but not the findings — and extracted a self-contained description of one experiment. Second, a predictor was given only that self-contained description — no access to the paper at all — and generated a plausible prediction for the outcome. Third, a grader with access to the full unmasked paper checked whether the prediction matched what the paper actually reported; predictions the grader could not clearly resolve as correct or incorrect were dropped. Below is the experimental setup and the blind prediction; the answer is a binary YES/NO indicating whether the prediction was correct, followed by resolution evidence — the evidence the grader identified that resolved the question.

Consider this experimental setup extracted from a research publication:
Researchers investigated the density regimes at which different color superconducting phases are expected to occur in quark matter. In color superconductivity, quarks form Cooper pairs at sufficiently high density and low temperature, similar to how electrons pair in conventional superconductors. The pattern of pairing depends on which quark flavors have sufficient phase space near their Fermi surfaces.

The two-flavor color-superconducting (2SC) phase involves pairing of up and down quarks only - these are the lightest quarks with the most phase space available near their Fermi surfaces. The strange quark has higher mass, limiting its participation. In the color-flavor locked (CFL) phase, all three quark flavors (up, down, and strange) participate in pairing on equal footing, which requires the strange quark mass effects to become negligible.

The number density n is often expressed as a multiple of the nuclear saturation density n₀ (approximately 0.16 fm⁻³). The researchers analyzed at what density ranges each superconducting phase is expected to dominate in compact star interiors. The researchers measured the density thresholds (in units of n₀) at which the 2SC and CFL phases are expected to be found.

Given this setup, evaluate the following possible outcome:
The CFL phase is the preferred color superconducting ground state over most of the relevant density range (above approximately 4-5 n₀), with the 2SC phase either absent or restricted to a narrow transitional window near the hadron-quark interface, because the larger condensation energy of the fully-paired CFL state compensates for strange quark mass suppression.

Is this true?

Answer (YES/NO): NO